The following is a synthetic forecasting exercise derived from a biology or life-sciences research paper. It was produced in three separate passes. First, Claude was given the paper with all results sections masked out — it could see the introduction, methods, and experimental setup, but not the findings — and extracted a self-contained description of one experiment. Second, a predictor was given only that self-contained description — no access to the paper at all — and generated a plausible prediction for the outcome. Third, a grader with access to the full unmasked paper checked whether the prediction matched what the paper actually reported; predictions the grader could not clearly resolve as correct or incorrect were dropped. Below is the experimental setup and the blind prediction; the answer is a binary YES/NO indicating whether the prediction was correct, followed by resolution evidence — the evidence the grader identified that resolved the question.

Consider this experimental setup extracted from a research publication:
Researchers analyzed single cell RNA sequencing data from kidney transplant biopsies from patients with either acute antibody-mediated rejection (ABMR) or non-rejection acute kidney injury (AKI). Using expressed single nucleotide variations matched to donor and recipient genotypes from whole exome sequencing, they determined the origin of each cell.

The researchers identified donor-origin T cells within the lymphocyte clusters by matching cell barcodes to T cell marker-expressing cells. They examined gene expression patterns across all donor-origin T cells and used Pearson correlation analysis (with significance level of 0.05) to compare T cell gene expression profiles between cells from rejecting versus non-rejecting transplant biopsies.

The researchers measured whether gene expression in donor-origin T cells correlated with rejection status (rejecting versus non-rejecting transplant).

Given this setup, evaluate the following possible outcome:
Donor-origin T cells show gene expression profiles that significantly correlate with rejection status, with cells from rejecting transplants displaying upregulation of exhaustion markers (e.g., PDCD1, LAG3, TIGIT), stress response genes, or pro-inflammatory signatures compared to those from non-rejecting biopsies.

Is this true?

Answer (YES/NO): NO